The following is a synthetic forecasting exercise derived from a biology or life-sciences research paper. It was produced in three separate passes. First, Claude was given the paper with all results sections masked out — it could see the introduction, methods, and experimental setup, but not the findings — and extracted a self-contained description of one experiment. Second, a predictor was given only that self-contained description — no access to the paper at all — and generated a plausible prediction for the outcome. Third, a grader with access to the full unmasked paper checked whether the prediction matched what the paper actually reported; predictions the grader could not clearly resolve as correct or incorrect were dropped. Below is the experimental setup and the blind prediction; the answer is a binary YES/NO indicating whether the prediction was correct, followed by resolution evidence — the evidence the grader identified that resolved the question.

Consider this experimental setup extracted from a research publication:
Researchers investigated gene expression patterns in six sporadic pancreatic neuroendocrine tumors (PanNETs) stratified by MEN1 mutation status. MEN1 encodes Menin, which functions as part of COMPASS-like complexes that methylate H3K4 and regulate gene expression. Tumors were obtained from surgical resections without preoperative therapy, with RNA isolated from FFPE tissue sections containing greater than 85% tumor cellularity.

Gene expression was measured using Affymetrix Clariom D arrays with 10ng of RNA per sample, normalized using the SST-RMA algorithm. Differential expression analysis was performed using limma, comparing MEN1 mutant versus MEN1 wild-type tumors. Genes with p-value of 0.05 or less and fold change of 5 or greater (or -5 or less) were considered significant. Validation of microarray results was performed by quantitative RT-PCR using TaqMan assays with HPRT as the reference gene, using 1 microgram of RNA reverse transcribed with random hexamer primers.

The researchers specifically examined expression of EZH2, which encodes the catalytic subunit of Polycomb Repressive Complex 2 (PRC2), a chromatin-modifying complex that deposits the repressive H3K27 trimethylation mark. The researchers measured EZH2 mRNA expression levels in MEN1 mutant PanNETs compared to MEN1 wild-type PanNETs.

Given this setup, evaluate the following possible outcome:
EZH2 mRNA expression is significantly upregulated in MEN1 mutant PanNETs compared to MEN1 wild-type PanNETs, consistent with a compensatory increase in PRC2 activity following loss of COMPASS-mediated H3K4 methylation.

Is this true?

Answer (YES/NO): YES